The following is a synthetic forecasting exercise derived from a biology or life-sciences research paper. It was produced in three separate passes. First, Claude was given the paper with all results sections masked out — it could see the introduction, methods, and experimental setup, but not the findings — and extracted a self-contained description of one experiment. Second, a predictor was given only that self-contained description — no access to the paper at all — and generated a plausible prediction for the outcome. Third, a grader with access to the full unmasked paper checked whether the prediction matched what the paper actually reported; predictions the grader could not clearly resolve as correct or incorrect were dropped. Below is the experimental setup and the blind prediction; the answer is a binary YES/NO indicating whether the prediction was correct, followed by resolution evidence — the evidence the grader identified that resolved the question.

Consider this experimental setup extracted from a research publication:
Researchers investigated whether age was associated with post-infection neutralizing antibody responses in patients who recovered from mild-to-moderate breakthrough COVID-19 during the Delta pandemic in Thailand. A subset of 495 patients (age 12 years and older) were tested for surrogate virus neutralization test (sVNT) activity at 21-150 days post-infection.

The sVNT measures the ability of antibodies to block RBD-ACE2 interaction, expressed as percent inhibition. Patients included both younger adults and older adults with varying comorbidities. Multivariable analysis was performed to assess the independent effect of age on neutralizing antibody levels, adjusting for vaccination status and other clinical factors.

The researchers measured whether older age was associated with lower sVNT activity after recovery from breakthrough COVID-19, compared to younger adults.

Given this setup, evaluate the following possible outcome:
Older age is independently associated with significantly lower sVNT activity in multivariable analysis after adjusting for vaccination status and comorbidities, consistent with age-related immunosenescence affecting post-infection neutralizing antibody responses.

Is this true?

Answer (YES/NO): NO